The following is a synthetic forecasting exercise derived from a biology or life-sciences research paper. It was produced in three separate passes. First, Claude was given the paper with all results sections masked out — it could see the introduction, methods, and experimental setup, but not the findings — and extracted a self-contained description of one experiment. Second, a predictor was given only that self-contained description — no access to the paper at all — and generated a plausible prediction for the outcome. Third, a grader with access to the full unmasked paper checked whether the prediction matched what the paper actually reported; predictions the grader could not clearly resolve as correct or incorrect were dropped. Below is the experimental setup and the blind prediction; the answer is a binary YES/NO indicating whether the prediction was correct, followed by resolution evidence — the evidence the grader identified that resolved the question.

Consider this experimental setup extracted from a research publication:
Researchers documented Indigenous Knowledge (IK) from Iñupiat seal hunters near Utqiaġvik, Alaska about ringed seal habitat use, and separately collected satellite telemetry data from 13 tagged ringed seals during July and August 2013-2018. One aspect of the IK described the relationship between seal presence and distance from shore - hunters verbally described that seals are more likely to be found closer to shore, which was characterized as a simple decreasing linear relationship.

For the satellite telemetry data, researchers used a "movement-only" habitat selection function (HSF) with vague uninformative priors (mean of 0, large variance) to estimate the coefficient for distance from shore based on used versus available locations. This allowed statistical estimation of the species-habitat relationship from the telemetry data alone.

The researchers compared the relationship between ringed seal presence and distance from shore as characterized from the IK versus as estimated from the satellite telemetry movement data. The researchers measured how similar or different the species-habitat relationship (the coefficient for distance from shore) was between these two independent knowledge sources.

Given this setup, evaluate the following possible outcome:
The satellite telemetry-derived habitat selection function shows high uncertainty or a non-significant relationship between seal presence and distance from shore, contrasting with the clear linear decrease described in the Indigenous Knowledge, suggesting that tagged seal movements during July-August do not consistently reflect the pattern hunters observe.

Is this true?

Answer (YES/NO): NO